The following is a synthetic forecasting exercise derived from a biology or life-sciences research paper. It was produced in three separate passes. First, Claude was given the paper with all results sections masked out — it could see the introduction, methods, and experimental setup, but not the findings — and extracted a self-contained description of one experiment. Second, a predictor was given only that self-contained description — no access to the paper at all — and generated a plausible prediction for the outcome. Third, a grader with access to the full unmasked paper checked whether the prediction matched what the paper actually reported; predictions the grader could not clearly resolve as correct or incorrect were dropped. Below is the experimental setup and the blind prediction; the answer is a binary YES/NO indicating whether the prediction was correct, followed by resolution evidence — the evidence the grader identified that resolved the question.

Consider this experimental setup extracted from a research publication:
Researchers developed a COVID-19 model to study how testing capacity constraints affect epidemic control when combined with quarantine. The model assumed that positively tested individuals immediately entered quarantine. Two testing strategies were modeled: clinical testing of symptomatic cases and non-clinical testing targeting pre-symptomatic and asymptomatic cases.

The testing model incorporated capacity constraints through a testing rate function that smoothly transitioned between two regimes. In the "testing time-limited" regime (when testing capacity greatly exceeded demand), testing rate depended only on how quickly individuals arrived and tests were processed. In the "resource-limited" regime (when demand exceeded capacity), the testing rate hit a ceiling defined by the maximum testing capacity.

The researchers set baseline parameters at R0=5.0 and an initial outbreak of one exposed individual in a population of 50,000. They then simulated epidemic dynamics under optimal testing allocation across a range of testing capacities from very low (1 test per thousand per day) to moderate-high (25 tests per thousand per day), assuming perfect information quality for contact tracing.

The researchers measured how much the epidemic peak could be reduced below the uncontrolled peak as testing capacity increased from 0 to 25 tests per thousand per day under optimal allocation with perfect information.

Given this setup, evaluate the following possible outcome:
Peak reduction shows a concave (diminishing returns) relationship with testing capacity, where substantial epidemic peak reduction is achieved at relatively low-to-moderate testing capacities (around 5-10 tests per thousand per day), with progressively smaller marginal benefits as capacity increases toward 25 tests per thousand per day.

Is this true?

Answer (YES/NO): NO